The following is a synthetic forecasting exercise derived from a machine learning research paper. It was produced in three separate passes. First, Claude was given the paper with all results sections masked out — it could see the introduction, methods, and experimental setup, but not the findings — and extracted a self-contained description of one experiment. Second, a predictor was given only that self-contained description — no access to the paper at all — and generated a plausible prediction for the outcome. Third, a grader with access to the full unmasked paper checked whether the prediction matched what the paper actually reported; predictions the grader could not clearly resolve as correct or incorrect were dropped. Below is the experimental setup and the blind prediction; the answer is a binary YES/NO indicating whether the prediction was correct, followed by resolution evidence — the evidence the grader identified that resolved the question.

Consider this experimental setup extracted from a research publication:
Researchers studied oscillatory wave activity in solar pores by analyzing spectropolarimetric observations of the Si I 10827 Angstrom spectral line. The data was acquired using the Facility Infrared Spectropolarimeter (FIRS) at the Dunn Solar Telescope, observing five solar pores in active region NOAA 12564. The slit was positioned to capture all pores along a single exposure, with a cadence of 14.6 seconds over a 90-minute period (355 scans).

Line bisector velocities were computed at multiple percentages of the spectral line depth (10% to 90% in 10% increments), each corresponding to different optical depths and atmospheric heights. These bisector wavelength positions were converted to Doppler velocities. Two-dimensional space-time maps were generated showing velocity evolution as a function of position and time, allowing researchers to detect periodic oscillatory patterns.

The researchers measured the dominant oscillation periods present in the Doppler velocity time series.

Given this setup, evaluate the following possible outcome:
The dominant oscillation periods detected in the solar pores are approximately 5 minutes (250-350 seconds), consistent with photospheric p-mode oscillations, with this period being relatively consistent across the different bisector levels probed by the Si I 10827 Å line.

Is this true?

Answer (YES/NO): YES